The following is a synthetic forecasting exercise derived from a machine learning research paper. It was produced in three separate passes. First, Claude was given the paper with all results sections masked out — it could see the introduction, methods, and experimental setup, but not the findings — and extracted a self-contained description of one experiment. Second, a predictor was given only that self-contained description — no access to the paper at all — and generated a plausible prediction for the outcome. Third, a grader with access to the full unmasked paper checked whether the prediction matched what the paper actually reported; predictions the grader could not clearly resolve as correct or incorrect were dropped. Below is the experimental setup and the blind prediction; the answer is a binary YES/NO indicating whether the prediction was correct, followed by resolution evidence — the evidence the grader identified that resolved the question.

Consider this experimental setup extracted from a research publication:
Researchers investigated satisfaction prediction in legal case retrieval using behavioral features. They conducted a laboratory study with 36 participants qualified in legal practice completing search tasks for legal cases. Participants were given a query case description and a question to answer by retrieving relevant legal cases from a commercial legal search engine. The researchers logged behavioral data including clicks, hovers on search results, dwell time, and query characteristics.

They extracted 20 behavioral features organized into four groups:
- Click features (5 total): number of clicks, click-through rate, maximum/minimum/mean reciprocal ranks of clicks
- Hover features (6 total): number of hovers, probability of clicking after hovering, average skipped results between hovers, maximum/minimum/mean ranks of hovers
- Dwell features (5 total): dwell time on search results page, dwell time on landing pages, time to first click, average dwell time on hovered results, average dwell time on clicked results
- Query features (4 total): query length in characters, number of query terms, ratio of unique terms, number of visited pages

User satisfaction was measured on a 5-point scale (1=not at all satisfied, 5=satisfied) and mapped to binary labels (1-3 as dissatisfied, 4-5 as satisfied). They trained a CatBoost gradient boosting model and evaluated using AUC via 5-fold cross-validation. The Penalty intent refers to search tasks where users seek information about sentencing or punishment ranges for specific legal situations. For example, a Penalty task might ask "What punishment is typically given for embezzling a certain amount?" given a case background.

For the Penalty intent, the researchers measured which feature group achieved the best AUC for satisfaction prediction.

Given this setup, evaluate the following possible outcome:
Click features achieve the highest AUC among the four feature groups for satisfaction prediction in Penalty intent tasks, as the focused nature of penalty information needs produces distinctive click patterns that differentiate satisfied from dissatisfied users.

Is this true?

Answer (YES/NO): NO